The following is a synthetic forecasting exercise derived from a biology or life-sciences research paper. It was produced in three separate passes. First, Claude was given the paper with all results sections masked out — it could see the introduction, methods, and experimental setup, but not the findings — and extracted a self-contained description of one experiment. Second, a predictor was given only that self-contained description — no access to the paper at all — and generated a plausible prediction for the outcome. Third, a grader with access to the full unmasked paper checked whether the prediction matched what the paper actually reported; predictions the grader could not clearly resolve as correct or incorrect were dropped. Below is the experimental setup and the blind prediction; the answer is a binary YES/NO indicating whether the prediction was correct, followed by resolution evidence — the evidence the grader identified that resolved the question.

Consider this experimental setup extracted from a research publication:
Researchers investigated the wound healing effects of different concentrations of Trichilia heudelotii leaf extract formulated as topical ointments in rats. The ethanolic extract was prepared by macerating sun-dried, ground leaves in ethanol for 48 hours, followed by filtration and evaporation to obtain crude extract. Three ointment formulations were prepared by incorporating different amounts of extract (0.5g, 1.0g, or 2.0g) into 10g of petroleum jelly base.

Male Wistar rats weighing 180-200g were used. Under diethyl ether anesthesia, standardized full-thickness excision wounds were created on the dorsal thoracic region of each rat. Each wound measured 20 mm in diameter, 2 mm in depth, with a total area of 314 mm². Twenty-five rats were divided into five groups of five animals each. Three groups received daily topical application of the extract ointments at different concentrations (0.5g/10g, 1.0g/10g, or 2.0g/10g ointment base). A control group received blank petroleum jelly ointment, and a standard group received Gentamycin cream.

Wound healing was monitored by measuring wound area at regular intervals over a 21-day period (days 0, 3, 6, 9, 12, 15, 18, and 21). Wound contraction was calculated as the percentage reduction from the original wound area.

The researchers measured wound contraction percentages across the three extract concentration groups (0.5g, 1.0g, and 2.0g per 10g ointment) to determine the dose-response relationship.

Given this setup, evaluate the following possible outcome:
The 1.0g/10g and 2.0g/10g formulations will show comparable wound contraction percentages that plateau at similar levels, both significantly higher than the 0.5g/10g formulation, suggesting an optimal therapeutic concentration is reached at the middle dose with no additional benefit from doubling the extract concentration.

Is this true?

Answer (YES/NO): NO